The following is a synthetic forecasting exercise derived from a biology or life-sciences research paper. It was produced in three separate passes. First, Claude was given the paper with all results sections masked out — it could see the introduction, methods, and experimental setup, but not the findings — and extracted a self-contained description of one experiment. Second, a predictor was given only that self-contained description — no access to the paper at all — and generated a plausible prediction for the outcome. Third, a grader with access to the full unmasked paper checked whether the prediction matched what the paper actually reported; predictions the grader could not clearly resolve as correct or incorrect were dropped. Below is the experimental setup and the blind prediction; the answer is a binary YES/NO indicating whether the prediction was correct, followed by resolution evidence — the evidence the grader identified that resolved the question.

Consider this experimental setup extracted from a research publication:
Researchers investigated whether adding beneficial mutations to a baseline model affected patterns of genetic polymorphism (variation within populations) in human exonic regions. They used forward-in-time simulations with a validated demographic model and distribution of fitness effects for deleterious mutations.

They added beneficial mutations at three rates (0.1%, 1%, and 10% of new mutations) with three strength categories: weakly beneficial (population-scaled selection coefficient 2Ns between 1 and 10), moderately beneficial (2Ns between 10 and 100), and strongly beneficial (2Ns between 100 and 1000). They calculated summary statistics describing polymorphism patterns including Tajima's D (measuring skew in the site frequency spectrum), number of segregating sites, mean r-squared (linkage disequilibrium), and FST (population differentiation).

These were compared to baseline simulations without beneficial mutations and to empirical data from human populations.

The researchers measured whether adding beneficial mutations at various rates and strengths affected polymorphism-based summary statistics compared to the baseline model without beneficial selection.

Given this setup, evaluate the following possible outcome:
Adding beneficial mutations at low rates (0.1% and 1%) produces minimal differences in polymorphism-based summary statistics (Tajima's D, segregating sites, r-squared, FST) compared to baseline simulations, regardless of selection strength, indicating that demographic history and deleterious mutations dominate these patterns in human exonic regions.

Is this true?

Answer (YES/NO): YES